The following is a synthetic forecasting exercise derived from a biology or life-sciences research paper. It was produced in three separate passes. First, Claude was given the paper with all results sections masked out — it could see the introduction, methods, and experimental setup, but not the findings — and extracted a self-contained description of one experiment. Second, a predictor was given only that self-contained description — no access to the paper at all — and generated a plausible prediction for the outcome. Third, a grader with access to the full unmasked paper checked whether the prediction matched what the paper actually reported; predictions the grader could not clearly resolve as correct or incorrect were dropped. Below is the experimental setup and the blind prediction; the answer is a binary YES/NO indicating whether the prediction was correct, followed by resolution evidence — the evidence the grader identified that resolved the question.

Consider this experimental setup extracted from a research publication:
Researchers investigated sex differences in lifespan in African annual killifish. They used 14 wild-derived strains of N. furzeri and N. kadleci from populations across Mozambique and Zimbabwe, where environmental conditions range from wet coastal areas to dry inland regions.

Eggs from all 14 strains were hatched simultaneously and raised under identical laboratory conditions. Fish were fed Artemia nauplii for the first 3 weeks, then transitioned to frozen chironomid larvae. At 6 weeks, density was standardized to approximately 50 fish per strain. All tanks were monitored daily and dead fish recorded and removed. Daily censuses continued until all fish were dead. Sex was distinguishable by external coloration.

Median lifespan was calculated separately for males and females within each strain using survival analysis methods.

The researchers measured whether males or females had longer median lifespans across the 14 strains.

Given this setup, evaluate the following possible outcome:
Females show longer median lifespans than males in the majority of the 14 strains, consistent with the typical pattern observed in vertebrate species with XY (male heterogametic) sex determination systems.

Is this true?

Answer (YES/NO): YES